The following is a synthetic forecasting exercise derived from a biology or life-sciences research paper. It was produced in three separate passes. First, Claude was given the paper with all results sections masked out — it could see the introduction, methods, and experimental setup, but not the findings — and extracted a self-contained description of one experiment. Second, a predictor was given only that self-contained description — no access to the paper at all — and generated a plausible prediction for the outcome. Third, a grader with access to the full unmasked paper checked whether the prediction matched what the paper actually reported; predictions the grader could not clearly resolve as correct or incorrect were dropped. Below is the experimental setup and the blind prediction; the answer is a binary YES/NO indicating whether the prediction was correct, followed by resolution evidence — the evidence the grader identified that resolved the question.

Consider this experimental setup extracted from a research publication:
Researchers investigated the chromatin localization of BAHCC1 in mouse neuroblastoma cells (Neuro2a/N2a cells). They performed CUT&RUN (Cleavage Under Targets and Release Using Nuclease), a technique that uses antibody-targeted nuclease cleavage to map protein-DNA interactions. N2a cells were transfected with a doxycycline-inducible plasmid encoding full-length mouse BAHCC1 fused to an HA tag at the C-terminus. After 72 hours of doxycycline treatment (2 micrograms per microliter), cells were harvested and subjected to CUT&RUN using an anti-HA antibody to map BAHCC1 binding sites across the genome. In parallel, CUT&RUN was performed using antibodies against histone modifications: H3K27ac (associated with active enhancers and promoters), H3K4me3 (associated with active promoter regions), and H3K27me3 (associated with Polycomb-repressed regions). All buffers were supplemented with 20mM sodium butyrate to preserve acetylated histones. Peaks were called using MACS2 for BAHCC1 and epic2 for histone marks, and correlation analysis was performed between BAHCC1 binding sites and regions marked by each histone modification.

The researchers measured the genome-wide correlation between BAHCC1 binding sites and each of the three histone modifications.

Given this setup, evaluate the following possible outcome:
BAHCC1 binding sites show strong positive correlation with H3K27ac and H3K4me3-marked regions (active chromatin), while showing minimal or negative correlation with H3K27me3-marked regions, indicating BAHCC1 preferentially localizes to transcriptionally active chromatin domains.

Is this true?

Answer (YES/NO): YES